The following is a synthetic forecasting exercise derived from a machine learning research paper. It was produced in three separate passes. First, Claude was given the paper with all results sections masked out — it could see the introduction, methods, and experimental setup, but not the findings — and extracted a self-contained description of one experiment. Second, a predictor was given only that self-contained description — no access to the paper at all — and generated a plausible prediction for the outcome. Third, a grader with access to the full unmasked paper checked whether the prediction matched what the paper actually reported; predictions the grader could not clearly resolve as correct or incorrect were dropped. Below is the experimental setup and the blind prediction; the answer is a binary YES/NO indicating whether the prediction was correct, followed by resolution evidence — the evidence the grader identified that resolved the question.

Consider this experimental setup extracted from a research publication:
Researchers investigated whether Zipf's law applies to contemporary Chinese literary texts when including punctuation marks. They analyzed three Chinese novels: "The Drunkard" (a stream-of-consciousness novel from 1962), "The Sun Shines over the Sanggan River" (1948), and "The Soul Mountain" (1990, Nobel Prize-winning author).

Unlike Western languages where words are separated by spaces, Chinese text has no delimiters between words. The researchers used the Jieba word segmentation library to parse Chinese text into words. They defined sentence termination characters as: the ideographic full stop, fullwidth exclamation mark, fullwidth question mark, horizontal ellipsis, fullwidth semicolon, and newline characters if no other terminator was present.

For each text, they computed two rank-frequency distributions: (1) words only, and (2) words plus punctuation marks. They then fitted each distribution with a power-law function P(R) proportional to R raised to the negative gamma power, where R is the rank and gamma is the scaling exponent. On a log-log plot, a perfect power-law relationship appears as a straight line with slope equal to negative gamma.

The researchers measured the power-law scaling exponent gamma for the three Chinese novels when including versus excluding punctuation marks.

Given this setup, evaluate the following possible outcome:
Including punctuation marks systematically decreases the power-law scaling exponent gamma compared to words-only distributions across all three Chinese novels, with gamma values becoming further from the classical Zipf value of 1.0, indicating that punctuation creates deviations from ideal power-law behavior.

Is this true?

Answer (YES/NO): NO